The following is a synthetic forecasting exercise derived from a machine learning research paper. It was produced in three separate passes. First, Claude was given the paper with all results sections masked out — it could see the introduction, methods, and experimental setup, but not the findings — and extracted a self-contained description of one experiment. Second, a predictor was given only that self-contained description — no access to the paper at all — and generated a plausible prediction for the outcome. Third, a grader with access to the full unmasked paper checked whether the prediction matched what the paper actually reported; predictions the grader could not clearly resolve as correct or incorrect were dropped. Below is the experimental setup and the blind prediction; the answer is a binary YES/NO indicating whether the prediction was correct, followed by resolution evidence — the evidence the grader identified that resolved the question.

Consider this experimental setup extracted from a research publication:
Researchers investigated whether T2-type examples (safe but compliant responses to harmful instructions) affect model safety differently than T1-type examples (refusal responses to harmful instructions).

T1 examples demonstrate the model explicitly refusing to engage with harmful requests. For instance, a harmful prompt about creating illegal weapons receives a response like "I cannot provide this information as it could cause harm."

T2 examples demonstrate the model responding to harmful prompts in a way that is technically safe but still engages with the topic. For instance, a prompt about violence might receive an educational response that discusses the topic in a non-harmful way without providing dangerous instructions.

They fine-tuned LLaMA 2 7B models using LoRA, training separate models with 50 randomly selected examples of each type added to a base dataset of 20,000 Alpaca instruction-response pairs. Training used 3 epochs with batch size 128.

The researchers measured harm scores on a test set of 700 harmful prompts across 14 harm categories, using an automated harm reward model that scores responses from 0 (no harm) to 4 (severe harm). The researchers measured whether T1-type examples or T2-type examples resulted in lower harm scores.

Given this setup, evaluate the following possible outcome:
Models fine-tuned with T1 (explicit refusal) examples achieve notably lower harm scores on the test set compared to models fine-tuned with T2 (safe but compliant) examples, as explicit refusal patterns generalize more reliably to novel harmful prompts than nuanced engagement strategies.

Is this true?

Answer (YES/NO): YES